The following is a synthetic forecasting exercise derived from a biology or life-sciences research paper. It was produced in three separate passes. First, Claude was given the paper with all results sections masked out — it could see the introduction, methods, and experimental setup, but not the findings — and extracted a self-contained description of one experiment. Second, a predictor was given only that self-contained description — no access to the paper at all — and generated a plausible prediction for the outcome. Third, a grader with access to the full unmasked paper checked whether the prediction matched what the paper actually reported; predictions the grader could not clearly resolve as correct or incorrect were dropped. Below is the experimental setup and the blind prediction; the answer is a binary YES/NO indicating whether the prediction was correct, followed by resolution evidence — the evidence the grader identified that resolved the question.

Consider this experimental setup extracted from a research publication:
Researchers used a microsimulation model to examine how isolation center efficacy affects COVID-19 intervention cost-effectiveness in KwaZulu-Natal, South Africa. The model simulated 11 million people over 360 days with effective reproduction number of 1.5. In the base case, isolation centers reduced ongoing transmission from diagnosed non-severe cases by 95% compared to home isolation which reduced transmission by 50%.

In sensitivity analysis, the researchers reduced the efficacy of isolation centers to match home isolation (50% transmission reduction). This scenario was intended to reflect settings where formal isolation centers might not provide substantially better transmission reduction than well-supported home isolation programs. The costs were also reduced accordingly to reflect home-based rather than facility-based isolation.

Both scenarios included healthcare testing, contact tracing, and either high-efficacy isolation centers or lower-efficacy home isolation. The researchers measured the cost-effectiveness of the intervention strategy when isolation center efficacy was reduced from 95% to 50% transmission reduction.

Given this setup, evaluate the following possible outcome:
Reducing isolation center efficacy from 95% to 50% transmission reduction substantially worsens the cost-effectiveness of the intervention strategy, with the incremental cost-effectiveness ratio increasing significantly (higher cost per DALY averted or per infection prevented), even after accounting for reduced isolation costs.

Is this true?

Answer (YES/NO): NO